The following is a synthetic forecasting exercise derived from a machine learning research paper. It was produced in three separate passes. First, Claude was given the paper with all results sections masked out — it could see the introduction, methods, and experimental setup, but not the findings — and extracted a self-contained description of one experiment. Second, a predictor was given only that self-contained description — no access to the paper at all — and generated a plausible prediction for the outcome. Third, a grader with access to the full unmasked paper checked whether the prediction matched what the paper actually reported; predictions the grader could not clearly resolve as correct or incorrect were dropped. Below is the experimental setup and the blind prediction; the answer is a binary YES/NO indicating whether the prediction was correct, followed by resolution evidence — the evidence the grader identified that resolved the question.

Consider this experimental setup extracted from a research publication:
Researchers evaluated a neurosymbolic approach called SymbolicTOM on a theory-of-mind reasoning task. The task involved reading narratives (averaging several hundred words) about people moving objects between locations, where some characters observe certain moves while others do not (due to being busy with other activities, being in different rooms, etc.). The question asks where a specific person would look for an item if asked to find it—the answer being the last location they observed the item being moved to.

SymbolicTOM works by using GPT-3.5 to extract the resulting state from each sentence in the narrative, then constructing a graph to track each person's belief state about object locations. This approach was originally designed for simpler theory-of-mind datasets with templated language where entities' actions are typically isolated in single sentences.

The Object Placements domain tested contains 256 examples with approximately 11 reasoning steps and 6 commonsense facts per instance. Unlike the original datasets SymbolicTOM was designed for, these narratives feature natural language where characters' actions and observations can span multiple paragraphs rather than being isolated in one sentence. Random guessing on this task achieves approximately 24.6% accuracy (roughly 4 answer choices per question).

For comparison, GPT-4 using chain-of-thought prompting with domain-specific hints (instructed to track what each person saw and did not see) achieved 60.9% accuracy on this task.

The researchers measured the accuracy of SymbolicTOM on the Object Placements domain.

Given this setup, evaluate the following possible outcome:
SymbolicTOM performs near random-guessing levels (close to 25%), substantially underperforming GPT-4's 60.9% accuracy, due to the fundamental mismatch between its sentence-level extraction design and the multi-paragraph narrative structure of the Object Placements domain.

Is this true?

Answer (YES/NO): YES